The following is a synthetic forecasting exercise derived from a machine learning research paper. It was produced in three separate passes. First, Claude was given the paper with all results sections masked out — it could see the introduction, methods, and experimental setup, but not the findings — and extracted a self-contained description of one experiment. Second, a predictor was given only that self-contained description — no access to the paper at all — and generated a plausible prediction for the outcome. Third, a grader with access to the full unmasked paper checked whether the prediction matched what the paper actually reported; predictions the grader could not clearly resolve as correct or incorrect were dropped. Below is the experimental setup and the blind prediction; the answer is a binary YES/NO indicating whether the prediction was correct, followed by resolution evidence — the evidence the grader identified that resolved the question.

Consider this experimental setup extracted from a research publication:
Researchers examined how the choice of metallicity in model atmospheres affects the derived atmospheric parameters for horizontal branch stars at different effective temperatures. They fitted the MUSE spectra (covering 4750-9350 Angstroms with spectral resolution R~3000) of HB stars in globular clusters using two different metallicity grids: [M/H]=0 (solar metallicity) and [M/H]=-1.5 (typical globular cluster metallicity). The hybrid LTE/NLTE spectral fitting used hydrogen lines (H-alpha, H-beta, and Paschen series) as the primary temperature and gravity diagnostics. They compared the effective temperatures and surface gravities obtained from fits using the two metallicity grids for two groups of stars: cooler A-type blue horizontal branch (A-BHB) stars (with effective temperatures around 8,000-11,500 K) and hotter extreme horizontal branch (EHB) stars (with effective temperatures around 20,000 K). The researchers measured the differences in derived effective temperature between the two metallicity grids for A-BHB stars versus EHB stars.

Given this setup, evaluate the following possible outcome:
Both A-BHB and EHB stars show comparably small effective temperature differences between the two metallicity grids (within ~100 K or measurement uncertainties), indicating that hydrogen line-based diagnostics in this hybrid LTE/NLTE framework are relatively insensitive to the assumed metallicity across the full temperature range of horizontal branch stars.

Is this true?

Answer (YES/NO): NO